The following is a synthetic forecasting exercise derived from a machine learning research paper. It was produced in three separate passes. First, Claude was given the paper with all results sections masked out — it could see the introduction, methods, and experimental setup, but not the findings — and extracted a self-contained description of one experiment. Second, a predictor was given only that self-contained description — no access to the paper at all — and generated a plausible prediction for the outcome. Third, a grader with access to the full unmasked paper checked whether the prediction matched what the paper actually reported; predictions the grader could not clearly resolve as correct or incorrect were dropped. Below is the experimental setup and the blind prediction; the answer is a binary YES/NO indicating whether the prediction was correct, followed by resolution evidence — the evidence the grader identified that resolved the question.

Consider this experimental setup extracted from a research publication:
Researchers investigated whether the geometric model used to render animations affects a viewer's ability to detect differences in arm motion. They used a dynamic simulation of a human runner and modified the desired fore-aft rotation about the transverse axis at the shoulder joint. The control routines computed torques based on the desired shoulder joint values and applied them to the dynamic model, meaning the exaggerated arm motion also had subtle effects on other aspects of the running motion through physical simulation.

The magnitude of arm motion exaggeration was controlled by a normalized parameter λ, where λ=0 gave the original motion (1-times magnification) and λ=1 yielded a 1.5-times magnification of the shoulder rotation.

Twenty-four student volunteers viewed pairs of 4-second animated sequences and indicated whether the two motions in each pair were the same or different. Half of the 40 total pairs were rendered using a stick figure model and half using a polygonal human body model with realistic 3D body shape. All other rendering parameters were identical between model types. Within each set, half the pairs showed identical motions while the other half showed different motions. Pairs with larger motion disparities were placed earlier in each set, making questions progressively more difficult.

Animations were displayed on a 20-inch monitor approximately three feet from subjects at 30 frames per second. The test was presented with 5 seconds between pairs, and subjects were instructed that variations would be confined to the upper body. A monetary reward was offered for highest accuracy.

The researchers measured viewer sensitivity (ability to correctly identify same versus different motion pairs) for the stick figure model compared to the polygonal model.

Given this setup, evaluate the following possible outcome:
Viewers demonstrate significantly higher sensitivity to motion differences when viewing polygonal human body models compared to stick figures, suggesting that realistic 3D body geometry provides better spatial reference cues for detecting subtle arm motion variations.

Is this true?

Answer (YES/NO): YES